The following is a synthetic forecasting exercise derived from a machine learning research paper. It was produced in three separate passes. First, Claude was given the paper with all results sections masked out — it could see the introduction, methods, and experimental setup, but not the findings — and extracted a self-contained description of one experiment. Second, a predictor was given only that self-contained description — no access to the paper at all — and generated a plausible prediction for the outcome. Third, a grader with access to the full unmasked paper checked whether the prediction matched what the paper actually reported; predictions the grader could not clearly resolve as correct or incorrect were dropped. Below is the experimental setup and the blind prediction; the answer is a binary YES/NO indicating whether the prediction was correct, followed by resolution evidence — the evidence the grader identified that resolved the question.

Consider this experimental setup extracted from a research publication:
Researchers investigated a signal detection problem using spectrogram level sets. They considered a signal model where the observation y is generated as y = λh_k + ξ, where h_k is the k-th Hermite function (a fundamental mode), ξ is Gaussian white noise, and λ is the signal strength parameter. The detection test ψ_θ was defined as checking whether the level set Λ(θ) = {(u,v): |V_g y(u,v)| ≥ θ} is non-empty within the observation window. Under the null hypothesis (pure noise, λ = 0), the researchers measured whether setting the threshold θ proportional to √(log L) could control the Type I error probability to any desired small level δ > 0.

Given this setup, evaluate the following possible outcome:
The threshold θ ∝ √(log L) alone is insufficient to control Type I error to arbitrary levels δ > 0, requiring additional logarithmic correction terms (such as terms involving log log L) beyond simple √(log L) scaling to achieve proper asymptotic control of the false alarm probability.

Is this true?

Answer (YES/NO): NO